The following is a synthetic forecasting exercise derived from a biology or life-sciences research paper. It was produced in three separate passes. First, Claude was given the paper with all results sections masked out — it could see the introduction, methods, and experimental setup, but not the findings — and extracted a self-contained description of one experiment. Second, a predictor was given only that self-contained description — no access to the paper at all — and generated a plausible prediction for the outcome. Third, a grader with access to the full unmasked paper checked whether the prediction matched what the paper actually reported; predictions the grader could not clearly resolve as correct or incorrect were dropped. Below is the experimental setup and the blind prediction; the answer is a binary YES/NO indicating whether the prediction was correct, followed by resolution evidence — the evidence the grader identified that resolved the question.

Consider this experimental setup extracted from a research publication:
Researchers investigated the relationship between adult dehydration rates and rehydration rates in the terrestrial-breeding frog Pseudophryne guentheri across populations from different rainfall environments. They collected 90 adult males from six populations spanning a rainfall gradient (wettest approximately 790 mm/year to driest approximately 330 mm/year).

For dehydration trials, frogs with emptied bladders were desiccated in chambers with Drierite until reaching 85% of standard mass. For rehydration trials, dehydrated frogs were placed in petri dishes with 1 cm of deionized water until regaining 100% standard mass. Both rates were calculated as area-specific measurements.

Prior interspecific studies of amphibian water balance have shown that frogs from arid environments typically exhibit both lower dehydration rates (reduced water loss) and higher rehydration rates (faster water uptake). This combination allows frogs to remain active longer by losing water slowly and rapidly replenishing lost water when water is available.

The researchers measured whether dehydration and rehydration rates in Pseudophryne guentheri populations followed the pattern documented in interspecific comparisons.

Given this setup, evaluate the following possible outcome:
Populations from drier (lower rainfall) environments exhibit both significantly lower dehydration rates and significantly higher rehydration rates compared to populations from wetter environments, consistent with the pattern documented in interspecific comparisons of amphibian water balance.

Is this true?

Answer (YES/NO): NO